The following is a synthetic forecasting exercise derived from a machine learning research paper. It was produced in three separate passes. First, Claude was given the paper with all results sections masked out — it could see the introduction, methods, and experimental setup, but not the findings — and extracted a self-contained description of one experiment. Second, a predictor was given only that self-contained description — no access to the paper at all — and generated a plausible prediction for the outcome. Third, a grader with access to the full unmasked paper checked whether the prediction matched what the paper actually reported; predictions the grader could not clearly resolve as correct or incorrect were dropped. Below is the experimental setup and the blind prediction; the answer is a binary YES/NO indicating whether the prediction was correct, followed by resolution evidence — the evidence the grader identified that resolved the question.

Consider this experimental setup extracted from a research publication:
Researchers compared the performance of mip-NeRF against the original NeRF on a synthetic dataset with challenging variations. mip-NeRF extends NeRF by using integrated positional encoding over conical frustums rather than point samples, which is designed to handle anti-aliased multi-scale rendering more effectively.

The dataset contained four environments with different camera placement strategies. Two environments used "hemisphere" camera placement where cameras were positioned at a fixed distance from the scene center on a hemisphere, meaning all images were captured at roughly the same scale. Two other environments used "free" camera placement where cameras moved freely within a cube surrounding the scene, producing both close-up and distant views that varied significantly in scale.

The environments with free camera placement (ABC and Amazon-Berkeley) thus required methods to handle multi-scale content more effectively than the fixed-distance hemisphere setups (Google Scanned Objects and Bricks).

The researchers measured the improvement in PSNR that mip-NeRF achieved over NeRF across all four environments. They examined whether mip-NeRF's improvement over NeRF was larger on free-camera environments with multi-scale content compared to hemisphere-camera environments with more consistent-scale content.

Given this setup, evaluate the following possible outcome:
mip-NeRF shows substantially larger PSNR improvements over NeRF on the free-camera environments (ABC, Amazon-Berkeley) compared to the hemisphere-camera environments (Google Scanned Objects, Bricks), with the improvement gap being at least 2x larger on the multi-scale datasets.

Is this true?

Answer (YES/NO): NO